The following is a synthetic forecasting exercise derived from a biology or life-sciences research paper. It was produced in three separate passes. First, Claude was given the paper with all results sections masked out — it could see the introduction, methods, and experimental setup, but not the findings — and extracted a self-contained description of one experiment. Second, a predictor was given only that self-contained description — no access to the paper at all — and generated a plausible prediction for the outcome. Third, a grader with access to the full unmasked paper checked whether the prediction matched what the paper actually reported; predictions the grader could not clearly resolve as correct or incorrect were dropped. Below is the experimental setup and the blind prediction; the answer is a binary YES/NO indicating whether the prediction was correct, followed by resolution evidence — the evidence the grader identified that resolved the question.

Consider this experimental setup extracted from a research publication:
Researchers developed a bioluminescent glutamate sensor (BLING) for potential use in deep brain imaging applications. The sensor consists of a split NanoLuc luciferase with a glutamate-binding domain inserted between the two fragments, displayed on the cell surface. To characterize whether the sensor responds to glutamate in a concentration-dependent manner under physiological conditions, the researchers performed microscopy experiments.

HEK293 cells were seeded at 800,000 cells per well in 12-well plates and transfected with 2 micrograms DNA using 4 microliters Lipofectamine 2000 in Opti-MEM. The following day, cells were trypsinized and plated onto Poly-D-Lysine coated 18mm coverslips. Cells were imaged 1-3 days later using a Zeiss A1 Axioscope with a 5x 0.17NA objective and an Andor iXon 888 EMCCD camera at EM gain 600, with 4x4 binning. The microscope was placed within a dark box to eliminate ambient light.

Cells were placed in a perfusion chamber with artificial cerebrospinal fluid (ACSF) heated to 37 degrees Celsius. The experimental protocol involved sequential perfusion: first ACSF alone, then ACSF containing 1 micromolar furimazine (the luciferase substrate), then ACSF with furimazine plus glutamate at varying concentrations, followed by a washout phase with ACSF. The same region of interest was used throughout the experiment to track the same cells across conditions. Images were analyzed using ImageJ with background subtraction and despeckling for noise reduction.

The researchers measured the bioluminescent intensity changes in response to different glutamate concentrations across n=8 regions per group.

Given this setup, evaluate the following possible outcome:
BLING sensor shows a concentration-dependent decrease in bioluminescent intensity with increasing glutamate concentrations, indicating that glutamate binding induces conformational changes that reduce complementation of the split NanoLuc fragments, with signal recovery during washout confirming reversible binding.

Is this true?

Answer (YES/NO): NO